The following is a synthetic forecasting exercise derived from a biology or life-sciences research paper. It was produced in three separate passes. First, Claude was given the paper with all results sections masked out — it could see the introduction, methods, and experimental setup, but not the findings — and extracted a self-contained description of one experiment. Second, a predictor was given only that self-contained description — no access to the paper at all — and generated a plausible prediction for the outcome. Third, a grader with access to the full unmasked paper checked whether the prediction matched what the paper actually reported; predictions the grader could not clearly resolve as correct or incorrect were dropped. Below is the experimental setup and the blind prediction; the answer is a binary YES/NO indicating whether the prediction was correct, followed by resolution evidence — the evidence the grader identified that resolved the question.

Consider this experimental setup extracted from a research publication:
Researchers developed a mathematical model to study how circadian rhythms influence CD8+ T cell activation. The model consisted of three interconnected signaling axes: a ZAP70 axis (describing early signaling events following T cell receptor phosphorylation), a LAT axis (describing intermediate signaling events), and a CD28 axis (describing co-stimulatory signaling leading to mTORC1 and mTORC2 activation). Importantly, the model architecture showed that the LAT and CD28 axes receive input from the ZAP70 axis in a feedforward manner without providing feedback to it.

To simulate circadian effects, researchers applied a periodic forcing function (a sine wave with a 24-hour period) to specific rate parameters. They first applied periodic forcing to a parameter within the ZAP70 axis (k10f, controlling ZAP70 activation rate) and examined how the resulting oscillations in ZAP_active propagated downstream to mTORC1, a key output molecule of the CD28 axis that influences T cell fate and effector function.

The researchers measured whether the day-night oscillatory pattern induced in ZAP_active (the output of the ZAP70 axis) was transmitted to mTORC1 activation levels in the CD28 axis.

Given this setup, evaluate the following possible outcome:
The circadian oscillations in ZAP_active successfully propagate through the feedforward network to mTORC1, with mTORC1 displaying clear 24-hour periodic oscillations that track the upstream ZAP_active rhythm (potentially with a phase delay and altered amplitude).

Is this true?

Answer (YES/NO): NO